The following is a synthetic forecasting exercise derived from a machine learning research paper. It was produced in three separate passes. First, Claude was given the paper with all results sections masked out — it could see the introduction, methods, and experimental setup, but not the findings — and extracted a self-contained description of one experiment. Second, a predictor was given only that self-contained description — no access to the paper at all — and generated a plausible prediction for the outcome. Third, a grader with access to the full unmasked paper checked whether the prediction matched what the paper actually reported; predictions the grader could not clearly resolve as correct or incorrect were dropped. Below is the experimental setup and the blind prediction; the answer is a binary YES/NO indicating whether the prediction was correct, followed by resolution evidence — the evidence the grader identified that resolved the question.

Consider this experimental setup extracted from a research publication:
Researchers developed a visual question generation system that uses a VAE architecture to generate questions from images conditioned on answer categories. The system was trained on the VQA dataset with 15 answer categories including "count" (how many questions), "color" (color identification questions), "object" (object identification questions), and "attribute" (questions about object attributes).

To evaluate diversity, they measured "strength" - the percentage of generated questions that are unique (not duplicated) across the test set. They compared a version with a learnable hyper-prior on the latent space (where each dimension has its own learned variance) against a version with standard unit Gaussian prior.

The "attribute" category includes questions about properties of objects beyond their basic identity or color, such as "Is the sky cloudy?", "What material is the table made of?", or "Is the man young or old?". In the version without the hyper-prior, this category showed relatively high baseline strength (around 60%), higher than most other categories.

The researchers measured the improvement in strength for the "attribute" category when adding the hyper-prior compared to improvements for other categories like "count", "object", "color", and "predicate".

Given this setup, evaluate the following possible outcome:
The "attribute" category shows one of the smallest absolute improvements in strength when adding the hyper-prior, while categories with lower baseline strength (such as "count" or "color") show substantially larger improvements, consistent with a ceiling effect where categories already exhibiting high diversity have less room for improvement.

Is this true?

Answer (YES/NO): YES